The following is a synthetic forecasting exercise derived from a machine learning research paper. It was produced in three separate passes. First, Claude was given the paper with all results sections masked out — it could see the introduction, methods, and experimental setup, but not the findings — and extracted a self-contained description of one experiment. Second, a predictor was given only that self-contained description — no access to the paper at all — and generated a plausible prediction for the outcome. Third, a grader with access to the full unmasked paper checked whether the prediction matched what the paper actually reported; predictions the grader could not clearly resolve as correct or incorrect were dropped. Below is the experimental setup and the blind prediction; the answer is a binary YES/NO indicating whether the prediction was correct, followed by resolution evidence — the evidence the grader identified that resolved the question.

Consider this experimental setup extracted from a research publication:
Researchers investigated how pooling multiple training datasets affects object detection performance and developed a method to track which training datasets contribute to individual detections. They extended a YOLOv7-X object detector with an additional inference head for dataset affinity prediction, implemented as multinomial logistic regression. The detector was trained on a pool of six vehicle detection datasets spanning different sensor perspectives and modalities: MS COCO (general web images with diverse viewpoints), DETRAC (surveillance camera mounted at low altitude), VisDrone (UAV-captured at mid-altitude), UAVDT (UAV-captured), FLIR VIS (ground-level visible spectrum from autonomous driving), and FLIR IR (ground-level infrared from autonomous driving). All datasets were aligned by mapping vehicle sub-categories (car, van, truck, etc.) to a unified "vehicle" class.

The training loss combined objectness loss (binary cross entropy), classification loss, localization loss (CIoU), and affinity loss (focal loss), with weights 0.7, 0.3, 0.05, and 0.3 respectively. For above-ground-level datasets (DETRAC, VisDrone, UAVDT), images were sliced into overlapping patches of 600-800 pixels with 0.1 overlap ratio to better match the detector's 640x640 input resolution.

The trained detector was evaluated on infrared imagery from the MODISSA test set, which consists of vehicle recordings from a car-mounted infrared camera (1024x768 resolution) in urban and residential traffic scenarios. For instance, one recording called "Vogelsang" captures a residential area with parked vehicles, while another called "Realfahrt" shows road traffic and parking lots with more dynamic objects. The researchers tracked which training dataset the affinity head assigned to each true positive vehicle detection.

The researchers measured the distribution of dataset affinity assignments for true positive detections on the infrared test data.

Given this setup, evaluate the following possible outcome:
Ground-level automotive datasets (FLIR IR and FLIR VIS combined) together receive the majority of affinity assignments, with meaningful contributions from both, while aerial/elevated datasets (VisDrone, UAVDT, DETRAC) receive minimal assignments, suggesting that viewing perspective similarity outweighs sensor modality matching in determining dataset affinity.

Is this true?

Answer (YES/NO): NO